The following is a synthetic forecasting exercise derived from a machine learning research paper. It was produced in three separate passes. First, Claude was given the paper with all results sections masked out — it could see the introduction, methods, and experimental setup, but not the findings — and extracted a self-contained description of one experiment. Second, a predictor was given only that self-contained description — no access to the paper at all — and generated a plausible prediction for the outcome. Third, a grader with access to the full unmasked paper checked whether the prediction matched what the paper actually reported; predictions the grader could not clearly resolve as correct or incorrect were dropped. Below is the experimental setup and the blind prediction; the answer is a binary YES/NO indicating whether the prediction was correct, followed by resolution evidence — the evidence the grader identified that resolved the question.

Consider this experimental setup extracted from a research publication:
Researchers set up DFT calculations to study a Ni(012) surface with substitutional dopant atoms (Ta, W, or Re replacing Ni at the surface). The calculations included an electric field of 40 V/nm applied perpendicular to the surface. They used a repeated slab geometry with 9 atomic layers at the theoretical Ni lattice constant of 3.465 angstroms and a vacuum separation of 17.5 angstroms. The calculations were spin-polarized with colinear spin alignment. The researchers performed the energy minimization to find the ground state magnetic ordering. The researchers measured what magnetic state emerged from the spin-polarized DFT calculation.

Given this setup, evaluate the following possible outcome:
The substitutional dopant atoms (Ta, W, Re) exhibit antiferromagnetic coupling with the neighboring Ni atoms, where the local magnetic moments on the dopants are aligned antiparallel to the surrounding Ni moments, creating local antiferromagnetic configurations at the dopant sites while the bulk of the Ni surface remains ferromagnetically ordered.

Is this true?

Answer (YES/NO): NO